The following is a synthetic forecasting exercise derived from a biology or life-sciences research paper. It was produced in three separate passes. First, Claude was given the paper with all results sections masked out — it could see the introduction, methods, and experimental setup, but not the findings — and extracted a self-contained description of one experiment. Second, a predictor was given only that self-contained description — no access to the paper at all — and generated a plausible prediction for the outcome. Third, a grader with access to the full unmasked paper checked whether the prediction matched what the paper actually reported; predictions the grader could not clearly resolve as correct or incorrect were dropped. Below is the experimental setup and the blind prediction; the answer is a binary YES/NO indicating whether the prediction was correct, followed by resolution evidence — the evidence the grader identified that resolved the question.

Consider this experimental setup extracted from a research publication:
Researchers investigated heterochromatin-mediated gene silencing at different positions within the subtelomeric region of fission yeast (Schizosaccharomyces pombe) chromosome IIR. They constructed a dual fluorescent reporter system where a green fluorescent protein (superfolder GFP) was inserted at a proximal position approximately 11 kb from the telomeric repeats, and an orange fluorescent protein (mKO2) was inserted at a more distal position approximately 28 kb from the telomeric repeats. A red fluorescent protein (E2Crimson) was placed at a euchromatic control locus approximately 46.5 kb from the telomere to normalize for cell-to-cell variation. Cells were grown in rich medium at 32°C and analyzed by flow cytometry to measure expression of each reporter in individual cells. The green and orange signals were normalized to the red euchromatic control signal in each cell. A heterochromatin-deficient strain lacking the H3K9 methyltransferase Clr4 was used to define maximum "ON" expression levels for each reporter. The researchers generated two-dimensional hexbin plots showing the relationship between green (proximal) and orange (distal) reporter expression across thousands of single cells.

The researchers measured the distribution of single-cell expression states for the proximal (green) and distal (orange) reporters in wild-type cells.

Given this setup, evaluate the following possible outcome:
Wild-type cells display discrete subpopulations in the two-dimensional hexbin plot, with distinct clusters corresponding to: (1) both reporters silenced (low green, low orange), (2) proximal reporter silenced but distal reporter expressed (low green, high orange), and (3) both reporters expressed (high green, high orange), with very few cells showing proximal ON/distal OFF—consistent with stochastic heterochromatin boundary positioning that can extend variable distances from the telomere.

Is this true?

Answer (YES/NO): NO